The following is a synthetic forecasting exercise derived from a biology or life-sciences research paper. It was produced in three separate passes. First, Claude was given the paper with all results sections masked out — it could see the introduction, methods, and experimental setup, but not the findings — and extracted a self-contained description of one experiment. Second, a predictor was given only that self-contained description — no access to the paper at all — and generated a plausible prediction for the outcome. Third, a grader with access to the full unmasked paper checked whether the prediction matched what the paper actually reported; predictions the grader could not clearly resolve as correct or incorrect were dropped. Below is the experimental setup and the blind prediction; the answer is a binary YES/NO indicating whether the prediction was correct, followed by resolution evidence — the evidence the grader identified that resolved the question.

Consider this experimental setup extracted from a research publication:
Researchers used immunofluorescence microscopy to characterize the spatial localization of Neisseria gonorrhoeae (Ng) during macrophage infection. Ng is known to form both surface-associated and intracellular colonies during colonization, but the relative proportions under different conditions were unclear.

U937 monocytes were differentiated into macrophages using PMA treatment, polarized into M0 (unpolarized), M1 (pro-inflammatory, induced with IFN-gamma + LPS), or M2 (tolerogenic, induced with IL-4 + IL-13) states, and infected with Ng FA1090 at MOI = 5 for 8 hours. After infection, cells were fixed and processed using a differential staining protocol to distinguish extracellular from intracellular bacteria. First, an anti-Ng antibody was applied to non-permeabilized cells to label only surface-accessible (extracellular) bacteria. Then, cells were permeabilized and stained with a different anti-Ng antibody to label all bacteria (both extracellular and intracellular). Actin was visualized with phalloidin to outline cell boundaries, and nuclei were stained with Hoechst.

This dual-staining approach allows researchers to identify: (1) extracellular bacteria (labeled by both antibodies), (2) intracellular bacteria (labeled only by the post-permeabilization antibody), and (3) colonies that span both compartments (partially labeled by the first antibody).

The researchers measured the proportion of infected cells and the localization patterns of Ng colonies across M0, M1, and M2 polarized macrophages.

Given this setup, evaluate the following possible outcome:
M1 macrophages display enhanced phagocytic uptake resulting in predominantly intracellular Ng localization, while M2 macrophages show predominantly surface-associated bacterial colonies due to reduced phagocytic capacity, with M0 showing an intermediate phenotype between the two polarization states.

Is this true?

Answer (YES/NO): NO